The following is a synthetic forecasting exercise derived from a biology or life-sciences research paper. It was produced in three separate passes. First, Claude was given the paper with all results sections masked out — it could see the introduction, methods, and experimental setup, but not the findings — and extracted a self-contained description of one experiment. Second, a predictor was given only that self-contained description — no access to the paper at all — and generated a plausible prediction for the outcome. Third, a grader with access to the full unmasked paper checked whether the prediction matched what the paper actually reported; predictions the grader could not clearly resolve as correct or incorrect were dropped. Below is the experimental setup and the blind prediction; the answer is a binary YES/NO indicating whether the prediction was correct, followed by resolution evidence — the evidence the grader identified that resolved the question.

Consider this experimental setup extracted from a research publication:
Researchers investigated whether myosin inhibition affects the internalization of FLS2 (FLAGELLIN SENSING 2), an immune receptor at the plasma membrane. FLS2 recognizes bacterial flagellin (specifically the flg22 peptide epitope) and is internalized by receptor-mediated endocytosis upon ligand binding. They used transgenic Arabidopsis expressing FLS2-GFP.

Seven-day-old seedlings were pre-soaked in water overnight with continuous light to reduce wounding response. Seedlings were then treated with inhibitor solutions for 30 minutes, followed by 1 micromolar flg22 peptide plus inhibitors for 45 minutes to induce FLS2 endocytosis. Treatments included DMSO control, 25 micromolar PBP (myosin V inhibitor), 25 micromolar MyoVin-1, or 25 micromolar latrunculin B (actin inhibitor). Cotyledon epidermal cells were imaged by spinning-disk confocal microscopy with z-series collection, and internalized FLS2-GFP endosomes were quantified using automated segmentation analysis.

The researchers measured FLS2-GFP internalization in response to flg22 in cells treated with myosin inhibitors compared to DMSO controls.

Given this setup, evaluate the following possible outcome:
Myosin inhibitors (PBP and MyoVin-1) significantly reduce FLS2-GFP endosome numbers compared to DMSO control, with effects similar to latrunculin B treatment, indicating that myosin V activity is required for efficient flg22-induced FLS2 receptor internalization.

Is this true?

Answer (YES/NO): NO